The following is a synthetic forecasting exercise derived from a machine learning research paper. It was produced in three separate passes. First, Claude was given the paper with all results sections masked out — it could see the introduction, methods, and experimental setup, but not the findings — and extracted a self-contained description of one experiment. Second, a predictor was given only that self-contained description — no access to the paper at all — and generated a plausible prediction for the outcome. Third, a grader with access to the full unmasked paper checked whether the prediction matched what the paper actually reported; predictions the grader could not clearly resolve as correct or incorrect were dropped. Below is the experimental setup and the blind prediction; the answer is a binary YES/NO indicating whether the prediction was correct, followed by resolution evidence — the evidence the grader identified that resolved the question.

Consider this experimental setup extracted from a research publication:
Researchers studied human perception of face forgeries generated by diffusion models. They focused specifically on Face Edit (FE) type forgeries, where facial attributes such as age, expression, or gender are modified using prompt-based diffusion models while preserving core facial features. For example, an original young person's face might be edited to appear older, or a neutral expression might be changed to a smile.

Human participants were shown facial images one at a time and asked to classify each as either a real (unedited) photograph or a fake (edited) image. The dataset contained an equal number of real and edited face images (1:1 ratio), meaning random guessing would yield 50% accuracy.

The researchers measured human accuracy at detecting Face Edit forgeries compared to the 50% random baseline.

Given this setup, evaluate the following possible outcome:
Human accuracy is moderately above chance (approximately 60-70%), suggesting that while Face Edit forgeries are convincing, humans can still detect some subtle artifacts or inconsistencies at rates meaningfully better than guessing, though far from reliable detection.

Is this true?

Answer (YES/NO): NO